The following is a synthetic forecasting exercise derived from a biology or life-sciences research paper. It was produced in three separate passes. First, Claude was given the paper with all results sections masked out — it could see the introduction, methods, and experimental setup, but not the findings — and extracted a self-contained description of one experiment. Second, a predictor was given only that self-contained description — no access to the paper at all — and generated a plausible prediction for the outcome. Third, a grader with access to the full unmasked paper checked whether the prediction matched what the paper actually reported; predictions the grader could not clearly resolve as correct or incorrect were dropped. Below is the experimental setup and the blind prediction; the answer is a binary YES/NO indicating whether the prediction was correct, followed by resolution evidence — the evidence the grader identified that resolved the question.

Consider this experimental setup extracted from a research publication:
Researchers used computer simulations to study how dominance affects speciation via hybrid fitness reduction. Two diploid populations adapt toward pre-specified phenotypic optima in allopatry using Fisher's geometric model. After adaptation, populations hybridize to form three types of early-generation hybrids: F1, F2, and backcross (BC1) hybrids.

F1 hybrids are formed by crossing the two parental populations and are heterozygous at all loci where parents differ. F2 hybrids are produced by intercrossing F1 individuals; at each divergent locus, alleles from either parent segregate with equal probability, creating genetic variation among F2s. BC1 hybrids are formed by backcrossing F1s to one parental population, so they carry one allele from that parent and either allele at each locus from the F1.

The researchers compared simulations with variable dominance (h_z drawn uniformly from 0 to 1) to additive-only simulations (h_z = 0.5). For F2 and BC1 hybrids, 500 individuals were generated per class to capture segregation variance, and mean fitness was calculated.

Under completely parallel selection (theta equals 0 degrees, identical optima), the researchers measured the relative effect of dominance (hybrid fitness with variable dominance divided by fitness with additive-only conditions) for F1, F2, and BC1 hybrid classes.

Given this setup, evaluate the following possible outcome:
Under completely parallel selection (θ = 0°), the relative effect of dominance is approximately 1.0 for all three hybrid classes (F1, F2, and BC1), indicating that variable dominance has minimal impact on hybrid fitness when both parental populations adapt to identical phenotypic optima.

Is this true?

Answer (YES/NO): NO